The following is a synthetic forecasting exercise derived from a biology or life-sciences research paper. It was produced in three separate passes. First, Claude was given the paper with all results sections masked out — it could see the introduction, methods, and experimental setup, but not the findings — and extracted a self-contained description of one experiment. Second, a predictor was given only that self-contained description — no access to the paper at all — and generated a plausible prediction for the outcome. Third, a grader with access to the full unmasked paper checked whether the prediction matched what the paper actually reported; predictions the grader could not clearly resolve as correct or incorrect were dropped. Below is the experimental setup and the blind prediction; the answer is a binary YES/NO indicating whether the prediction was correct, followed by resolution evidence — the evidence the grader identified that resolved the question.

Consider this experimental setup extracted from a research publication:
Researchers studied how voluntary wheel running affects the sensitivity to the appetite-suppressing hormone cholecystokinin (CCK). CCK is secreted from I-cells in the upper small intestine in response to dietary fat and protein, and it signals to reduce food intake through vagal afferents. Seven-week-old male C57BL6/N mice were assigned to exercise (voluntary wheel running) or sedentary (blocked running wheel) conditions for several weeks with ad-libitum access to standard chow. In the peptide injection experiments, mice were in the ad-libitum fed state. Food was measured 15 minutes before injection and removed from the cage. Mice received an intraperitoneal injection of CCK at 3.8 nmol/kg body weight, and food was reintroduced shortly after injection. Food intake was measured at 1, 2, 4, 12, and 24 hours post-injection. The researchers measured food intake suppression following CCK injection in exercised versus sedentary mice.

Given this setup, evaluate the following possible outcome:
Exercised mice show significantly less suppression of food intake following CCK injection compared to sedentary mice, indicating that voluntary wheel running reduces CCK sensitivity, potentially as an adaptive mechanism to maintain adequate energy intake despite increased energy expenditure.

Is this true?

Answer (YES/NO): NO